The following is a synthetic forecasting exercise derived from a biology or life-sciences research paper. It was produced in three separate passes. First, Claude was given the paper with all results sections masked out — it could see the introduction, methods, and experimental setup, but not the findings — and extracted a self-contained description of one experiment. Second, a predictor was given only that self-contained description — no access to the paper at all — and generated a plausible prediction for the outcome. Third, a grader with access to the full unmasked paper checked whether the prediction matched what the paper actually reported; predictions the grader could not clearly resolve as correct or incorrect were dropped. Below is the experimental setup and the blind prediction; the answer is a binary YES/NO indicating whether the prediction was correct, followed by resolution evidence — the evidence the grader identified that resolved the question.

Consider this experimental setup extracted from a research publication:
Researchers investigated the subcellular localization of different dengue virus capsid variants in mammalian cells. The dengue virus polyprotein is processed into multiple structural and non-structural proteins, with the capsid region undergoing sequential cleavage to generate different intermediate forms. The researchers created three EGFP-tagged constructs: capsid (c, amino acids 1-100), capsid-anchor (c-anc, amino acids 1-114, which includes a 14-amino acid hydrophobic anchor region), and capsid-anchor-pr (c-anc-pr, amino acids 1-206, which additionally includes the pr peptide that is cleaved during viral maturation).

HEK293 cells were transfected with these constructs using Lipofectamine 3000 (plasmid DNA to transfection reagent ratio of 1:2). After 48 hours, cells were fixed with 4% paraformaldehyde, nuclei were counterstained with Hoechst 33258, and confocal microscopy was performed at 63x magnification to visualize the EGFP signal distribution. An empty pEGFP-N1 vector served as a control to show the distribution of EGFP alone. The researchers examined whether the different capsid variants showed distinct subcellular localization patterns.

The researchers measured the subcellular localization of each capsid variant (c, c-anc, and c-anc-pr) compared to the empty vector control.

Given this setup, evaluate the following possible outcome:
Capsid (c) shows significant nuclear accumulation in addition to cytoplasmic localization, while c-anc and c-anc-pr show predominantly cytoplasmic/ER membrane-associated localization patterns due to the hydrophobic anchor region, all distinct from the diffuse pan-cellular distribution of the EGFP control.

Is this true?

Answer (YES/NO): NO